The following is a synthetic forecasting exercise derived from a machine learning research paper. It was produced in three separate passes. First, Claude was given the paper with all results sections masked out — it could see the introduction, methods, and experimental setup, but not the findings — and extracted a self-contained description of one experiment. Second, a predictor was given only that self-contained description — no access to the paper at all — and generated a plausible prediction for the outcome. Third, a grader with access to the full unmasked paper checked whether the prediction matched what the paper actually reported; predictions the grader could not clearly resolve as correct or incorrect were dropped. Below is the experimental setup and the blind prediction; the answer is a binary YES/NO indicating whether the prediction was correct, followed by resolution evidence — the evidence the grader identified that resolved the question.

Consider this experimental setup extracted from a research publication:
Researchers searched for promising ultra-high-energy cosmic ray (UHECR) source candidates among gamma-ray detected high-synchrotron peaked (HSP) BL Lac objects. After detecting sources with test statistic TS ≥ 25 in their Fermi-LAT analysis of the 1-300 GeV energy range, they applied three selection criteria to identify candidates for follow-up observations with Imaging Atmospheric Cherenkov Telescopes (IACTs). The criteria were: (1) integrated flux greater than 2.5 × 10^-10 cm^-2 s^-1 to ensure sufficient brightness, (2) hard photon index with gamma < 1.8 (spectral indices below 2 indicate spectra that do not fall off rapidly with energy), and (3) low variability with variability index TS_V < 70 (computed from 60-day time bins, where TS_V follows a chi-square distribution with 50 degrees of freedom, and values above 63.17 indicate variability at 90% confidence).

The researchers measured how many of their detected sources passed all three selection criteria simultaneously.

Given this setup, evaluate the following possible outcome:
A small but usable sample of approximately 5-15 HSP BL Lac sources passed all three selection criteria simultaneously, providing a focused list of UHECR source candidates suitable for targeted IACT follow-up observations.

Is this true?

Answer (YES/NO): YES